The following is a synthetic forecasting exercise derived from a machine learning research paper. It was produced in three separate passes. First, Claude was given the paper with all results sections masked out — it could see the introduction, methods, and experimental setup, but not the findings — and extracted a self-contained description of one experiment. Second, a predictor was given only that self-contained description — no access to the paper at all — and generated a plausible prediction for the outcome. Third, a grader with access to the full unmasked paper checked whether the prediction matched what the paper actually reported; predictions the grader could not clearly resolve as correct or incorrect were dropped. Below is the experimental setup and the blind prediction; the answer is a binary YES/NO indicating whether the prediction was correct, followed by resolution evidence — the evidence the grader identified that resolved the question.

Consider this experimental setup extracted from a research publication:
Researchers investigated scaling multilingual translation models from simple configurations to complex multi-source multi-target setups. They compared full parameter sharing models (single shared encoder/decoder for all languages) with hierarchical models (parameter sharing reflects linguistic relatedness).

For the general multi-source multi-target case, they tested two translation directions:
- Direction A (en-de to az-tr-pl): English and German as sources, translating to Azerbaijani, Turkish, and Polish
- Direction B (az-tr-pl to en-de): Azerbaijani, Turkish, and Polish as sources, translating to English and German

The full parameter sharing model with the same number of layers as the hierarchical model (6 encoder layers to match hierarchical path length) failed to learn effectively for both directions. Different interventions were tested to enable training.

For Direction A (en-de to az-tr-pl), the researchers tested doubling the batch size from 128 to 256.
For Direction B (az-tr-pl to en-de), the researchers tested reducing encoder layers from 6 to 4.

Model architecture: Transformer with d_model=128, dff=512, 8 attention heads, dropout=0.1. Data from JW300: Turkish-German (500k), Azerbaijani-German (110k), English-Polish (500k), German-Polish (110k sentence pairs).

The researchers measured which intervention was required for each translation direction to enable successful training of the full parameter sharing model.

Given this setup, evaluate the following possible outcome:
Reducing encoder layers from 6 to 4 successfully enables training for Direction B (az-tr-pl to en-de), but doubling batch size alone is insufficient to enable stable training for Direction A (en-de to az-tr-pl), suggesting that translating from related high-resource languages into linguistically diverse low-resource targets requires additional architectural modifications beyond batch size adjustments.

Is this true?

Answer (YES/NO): NO